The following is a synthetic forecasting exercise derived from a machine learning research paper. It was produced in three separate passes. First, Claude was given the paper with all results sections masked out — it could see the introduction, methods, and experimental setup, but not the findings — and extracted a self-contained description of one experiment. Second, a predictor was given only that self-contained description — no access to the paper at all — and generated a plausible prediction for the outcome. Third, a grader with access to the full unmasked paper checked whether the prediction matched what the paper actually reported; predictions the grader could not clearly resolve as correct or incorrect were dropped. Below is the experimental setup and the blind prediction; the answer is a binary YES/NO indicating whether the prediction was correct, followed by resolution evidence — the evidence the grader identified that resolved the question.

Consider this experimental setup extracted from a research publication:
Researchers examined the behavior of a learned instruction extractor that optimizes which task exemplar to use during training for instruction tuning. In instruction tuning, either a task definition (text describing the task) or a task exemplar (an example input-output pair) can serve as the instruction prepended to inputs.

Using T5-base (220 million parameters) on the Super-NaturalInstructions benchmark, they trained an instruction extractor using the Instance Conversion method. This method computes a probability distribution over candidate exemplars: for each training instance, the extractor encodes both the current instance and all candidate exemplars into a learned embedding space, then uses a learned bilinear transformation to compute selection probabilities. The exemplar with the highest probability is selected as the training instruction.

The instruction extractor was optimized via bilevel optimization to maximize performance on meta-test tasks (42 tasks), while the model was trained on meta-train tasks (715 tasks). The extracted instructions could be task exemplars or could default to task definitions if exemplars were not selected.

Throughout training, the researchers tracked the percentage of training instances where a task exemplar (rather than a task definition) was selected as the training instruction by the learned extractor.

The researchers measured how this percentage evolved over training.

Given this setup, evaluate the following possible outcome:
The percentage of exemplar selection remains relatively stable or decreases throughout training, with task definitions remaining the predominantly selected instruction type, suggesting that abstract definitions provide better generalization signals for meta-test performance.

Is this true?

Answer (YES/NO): NO